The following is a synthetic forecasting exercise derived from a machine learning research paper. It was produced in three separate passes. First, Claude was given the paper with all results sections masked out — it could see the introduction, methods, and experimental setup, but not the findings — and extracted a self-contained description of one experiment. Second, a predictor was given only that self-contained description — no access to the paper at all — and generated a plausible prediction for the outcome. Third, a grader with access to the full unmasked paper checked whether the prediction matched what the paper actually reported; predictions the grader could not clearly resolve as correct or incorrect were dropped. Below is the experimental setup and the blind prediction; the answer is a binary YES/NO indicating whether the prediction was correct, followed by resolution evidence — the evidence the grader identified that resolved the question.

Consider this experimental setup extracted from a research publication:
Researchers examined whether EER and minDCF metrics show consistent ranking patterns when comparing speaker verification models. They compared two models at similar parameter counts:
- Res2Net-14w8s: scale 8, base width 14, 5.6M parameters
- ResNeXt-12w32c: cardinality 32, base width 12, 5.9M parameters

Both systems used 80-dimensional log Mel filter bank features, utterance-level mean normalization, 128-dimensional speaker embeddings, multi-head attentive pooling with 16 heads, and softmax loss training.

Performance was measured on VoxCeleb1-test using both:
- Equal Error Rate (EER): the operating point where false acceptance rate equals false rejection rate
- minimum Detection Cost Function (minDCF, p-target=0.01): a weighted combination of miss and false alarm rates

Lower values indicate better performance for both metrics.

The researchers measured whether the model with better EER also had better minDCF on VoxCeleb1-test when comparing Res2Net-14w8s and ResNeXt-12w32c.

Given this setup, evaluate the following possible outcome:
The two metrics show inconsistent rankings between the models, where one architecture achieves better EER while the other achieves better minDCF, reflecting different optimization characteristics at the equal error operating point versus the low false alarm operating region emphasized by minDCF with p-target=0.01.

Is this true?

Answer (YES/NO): YES